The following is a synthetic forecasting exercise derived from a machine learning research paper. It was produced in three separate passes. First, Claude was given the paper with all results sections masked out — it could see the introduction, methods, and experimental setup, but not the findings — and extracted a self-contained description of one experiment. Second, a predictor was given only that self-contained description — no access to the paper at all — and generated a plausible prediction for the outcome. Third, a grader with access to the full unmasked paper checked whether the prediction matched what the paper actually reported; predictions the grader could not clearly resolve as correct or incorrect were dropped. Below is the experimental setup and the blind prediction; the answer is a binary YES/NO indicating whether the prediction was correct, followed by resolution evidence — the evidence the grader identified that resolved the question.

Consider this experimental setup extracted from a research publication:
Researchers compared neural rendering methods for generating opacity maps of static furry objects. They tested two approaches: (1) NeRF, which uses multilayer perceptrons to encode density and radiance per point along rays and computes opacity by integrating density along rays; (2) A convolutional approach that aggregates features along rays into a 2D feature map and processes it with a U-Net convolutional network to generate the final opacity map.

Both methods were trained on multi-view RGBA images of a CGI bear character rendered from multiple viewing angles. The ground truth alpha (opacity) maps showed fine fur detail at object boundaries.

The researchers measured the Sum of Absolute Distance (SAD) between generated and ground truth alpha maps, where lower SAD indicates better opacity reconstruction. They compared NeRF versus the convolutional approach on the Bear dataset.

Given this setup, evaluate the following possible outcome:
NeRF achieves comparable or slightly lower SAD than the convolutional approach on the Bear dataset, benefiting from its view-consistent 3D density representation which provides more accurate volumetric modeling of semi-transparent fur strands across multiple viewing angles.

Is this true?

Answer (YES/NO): NO